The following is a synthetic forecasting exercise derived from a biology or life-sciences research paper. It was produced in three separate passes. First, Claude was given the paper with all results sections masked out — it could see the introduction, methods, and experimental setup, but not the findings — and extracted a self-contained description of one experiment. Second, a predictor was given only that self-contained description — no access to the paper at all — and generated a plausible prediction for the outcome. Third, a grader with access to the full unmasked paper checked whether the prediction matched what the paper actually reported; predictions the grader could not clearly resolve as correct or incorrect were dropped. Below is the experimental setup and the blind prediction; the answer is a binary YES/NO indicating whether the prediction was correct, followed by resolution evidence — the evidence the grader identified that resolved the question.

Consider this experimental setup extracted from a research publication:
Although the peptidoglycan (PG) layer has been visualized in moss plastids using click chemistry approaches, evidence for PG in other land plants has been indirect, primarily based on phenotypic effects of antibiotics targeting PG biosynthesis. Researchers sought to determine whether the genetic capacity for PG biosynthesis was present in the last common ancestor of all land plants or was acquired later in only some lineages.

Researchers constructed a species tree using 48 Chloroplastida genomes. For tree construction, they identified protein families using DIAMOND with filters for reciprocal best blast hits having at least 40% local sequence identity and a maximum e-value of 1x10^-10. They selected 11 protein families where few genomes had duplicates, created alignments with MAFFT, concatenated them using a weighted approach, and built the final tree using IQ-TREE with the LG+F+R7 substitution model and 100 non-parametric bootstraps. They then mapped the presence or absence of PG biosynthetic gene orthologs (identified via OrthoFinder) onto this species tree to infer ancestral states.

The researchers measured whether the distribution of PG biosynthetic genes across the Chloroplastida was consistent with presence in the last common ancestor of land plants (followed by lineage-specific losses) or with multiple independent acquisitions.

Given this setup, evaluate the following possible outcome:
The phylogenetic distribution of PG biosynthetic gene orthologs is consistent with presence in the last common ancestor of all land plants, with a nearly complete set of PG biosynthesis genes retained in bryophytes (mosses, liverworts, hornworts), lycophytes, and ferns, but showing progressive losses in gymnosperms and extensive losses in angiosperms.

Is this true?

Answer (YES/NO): NO